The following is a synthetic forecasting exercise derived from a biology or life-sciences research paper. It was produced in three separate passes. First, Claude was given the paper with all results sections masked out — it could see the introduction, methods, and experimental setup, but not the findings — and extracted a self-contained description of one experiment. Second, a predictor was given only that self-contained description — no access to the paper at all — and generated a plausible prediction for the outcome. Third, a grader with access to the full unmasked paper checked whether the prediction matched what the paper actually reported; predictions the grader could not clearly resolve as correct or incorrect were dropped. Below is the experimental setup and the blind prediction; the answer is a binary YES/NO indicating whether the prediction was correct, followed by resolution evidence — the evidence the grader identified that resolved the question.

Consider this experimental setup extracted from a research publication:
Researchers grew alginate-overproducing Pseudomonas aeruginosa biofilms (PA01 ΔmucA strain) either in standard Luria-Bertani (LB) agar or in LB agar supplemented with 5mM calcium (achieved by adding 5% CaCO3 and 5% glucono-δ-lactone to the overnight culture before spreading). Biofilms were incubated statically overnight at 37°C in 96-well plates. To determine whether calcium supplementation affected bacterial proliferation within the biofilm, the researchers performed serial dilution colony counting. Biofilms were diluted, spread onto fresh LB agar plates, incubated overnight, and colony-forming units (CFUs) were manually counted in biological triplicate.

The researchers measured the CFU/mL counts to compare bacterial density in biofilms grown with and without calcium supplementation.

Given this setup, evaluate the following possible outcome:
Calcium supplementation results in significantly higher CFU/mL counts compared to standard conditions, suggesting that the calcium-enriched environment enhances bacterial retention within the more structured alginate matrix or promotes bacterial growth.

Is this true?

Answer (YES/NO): NO